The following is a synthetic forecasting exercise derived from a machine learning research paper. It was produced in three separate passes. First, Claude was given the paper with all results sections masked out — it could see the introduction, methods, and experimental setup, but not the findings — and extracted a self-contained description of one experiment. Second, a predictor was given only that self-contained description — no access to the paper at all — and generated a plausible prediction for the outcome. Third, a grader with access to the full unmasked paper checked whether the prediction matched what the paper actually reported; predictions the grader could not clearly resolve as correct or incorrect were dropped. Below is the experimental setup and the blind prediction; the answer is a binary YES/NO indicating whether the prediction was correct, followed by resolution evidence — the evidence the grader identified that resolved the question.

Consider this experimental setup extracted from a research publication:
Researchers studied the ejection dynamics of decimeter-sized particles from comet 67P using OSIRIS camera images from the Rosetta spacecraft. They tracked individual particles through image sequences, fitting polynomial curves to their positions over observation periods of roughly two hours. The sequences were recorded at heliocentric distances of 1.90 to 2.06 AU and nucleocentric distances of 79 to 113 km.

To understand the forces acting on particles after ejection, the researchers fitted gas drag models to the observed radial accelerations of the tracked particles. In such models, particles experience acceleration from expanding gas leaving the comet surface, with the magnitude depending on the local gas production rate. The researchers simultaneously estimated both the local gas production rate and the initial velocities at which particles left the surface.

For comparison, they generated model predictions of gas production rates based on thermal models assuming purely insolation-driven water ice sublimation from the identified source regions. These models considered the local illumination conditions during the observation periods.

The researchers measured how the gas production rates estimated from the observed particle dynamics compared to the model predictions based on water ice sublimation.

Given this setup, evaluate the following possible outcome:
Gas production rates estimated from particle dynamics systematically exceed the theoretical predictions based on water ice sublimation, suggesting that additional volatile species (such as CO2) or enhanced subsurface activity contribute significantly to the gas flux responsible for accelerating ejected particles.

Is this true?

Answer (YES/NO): YES